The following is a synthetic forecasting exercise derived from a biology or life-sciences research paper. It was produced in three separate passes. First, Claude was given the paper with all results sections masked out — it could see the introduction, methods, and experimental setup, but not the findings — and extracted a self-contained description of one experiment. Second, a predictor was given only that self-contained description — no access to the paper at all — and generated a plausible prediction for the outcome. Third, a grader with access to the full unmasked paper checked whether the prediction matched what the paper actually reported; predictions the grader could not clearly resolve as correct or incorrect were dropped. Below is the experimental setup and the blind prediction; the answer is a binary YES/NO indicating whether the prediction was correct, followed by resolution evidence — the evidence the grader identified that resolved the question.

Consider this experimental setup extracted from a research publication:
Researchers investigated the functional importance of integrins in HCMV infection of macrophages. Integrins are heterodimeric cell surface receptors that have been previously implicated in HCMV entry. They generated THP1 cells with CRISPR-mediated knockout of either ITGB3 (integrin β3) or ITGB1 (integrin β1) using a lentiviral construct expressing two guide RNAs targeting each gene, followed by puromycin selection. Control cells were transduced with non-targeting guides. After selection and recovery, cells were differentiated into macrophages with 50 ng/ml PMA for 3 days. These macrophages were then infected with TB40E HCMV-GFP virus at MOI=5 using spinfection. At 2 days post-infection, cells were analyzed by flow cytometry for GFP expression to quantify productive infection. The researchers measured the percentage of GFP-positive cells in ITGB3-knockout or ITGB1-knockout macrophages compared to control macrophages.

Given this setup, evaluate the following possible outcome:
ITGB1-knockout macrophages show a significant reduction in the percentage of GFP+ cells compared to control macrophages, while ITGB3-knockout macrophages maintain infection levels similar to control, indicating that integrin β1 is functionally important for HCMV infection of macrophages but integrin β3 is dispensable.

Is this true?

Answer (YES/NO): NO